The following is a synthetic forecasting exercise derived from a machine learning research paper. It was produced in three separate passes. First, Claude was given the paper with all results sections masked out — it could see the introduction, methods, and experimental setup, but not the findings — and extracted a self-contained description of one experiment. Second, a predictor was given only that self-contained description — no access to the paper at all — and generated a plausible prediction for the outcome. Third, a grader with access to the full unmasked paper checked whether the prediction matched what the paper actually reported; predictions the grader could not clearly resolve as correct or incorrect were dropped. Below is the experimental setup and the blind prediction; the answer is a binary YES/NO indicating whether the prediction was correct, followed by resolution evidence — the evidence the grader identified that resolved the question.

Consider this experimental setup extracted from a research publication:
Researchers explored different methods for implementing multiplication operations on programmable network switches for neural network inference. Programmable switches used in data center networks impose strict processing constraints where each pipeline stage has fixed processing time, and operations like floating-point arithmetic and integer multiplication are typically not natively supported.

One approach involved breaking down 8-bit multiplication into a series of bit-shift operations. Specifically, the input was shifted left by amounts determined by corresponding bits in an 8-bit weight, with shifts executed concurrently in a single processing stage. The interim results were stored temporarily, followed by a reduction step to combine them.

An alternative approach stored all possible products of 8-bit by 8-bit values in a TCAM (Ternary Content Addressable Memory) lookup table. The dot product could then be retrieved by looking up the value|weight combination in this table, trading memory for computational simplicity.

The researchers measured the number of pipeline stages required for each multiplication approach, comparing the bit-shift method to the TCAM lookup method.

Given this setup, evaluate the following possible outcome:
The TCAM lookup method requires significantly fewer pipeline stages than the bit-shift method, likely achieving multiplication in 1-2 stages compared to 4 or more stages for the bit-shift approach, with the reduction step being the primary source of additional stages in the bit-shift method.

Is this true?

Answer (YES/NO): NO